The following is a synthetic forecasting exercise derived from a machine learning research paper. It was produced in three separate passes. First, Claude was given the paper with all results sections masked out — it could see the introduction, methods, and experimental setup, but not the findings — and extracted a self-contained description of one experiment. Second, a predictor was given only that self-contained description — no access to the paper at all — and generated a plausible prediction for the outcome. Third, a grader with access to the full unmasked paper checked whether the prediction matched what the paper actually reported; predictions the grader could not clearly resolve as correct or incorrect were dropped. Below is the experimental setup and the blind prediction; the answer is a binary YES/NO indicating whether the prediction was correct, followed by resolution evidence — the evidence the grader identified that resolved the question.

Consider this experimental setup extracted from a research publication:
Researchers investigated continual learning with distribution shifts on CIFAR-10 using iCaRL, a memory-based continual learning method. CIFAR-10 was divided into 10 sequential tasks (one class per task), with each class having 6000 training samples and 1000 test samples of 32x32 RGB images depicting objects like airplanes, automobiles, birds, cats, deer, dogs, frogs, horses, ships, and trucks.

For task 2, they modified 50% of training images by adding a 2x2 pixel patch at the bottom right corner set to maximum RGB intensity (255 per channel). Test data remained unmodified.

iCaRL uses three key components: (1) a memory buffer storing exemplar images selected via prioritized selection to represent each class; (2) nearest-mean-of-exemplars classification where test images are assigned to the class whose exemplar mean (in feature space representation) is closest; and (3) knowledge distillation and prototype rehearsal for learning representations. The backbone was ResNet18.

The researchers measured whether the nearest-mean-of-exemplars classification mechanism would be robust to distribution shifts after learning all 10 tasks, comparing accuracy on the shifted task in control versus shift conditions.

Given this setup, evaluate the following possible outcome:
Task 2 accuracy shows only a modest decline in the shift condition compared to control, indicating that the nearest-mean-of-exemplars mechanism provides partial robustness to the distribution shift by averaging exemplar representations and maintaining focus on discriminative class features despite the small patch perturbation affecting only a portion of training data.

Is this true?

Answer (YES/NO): NO